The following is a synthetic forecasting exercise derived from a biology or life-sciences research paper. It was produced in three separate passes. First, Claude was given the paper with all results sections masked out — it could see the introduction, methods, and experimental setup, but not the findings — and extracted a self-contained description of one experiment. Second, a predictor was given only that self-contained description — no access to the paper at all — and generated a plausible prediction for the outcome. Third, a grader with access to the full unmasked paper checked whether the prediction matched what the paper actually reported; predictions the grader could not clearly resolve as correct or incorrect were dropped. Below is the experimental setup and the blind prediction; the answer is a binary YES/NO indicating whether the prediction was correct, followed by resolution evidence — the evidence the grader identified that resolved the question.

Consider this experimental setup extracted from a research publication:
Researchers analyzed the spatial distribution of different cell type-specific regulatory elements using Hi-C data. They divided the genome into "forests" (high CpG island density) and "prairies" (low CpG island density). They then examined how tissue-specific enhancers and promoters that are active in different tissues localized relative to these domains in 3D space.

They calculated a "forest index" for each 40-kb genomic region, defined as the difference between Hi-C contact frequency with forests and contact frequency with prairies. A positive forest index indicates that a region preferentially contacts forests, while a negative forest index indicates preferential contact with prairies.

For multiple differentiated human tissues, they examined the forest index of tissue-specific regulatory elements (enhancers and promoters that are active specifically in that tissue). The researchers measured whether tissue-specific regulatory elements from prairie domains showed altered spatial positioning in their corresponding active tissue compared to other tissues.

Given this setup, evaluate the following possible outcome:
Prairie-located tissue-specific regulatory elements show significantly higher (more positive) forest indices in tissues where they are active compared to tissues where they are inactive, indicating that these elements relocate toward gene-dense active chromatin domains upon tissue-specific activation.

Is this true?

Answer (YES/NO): YES